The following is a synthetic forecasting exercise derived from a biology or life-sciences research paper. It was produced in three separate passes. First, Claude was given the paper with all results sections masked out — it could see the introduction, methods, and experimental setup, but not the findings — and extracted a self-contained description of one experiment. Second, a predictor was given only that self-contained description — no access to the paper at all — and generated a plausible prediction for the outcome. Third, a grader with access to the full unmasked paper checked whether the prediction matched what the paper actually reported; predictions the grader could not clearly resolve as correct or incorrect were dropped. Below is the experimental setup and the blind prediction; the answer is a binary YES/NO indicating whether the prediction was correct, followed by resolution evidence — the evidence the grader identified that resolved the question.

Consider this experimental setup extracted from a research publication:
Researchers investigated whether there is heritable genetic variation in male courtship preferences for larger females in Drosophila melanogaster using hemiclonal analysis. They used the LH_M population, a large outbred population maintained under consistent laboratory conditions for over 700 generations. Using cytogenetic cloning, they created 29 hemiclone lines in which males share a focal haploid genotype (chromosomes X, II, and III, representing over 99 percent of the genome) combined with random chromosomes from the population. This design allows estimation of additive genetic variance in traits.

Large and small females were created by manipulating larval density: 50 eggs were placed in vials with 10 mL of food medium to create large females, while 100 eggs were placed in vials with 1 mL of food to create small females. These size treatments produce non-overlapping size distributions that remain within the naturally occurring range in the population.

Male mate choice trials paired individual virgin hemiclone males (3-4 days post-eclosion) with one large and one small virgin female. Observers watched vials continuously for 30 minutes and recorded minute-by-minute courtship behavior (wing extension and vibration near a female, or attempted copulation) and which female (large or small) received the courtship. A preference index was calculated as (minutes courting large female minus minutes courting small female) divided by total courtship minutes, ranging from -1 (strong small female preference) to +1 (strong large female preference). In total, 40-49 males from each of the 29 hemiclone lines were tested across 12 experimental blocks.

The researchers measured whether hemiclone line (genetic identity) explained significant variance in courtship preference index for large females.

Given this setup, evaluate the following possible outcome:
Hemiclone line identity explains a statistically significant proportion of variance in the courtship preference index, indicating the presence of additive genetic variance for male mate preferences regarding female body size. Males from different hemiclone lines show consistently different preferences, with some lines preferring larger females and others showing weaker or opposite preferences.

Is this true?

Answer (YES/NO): YES